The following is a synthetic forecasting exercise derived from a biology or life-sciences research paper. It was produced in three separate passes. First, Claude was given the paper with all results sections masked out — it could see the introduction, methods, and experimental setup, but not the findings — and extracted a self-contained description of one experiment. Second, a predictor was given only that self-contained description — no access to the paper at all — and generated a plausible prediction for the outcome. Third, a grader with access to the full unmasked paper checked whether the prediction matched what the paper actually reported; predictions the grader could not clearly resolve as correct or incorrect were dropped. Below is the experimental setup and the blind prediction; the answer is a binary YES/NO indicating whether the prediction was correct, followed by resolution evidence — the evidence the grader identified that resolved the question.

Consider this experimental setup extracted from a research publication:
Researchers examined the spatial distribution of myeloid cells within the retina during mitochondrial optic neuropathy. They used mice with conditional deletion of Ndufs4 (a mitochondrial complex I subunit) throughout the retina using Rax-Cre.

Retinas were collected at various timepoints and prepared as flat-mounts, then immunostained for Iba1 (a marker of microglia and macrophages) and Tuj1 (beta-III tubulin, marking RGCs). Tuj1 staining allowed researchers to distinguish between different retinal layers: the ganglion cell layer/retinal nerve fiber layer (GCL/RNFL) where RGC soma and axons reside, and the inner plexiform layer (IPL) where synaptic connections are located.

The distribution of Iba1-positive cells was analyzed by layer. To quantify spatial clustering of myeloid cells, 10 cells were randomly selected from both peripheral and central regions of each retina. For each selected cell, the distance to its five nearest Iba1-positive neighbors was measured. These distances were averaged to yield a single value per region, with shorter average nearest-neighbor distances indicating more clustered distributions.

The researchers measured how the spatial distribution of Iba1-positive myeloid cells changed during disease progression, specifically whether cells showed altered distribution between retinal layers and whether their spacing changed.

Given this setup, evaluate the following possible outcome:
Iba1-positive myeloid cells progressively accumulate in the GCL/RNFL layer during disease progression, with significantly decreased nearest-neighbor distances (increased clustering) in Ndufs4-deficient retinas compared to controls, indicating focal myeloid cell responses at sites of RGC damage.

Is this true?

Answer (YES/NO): NO